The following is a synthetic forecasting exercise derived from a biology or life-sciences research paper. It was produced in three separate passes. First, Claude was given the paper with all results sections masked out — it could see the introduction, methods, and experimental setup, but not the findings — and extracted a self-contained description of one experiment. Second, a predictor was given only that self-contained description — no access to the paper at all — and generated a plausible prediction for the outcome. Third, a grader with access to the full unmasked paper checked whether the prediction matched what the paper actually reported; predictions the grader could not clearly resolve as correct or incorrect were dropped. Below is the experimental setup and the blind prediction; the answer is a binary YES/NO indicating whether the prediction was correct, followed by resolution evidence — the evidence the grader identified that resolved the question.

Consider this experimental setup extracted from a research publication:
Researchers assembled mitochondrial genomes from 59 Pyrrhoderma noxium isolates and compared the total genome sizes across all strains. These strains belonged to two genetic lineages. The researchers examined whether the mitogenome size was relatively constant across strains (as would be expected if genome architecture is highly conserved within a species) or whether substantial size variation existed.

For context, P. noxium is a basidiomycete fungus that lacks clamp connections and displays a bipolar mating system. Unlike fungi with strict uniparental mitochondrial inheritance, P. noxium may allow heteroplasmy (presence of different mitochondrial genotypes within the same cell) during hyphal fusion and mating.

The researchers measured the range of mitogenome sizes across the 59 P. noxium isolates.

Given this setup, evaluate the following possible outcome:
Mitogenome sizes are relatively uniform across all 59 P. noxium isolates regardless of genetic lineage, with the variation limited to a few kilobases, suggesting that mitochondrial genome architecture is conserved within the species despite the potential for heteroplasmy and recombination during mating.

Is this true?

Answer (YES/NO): NO